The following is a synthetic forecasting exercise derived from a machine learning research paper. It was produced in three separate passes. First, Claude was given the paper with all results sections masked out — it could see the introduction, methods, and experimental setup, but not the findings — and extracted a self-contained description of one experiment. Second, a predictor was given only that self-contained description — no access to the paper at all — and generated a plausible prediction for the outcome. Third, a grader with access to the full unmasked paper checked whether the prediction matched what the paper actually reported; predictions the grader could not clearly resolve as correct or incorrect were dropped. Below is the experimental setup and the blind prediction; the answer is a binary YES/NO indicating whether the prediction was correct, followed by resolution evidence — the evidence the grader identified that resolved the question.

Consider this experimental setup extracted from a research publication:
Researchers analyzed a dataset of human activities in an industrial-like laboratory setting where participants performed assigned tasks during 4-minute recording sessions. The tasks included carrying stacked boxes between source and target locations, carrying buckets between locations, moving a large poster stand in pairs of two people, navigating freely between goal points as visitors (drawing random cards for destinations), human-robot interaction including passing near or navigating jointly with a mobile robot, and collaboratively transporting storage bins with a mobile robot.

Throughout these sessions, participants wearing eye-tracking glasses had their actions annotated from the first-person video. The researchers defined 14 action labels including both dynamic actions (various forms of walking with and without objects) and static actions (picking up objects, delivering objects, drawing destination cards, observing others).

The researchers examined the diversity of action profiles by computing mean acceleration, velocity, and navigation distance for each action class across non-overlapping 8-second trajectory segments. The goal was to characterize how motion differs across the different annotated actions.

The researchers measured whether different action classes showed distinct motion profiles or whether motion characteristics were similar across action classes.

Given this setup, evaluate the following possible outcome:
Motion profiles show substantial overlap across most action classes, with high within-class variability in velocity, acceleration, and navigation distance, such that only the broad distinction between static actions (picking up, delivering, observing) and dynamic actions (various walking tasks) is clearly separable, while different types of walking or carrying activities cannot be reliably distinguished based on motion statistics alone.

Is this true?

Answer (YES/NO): NO